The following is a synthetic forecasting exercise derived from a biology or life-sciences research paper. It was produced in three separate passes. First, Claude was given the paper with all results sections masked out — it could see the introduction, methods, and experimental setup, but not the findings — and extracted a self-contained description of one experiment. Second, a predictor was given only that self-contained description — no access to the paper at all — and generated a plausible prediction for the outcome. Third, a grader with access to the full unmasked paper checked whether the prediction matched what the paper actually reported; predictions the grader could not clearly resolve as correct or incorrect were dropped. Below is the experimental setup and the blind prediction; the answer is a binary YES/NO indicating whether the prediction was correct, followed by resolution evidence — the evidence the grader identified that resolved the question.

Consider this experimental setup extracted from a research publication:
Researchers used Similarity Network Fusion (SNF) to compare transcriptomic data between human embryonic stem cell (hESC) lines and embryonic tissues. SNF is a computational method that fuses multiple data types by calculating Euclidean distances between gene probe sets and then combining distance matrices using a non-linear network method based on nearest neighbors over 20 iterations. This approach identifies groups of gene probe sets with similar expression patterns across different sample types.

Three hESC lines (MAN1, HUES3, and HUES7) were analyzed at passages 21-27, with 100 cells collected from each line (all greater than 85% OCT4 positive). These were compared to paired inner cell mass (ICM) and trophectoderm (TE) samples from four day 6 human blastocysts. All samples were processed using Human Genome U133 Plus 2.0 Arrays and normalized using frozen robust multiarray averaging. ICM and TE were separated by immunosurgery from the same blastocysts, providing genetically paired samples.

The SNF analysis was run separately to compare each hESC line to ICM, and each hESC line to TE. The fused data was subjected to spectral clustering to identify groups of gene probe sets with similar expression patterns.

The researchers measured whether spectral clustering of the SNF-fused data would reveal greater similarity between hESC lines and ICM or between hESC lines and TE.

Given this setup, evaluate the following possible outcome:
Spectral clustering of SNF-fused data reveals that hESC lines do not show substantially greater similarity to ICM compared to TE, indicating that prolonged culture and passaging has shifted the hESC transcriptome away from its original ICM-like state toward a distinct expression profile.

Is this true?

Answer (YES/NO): YES